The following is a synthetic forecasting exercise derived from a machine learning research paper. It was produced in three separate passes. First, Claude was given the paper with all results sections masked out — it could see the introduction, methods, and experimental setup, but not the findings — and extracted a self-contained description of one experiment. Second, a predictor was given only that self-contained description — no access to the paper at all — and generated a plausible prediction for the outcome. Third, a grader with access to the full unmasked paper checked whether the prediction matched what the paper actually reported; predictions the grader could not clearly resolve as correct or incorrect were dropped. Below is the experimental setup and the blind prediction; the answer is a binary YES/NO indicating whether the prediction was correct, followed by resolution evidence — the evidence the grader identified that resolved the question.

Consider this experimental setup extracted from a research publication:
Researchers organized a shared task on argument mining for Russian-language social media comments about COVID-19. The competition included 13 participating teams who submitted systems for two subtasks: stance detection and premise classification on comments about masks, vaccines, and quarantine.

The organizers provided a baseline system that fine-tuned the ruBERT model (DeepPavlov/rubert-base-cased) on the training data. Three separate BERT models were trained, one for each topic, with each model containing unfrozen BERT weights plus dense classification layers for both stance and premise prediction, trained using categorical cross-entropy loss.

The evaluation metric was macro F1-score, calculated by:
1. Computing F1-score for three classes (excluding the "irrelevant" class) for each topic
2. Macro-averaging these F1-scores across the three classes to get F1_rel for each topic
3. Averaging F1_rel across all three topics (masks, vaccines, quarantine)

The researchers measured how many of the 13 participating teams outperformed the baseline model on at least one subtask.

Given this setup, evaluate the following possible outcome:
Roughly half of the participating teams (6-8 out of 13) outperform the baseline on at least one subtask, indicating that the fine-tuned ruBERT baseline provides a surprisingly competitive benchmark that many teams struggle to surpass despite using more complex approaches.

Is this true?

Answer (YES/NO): NO